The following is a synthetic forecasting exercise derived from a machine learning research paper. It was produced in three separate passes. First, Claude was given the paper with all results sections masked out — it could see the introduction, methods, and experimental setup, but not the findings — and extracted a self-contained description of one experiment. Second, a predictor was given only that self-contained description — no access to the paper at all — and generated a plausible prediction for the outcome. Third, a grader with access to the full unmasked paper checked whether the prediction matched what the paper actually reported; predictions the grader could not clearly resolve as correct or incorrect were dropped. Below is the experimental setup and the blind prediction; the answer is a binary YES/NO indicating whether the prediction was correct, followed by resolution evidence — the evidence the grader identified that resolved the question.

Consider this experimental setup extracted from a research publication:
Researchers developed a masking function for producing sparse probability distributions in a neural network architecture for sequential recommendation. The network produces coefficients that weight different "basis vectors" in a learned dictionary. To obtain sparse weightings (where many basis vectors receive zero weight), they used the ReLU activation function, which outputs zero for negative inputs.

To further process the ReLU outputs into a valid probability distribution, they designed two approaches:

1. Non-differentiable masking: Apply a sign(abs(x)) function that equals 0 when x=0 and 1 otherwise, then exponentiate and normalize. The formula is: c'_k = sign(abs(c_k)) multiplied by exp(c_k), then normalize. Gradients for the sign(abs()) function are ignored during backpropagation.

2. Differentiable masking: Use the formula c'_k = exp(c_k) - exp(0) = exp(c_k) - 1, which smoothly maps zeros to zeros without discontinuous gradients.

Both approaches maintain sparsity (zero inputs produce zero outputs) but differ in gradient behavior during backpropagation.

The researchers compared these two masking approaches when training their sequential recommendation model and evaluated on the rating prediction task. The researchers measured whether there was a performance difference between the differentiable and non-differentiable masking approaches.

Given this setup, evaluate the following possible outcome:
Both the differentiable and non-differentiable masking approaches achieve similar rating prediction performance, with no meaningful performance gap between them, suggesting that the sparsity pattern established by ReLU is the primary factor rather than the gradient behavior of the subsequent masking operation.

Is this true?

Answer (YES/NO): YES